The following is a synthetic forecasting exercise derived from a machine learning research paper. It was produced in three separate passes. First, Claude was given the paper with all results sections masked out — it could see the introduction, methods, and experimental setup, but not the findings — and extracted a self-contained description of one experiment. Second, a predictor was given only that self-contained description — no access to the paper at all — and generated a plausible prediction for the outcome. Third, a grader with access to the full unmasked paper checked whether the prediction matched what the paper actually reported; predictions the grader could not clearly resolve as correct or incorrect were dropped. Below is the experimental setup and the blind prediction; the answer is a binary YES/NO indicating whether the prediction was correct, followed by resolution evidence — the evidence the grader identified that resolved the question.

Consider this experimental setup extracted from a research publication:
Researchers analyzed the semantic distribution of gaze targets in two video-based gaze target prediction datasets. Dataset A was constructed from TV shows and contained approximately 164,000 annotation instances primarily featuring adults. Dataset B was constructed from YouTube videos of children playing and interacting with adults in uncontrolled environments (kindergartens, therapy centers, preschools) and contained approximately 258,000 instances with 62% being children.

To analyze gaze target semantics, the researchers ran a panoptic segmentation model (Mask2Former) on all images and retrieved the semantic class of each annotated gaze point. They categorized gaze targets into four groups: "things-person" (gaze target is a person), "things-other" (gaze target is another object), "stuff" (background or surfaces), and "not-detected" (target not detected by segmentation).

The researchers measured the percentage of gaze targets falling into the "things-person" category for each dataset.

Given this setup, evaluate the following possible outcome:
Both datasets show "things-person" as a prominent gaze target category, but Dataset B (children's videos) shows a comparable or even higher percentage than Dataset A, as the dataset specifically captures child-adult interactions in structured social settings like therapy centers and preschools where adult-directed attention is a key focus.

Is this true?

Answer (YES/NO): NO